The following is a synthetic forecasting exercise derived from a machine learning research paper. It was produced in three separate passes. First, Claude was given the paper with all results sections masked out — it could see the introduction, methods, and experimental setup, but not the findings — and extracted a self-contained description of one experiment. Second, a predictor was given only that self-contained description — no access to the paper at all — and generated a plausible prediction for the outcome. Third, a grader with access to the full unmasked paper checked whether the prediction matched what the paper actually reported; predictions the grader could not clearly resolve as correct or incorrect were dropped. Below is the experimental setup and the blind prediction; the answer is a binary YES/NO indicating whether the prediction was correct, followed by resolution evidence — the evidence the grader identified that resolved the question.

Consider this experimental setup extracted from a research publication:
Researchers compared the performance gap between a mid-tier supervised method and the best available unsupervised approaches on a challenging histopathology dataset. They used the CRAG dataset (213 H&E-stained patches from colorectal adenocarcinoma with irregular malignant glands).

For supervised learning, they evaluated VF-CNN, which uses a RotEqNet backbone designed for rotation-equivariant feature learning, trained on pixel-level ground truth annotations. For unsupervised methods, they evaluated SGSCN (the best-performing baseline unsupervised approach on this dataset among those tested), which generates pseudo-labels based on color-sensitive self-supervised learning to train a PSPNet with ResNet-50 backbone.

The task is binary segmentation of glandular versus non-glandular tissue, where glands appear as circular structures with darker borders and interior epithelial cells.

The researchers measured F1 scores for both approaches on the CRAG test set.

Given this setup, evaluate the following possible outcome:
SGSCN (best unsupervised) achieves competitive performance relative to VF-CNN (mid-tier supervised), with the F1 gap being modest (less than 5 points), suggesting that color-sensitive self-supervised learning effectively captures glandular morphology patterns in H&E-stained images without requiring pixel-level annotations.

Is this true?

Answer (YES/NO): YES